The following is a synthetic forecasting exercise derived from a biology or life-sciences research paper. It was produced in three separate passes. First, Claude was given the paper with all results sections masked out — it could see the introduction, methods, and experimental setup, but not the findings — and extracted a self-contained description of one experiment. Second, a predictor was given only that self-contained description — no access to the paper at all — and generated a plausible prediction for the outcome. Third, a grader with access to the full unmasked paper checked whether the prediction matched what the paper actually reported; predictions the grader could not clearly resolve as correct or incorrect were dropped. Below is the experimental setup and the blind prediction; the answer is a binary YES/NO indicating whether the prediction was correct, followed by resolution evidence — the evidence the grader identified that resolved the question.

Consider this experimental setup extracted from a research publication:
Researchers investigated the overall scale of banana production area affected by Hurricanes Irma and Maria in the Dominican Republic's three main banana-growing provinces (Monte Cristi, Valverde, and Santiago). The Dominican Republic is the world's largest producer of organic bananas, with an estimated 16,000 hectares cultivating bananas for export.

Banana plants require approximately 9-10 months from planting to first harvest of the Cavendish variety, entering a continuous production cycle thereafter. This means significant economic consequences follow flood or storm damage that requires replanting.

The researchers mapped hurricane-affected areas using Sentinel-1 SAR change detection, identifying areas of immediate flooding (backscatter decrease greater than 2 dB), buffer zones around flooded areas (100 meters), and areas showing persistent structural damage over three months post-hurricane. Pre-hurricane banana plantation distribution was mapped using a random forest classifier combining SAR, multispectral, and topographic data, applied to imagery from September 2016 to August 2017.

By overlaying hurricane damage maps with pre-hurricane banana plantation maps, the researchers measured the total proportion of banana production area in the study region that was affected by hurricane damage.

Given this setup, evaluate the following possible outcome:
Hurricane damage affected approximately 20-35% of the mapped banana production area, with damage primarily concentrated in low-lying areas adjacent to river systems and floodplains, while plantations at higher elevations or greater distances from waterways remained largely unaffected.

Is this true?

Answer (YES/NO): NO